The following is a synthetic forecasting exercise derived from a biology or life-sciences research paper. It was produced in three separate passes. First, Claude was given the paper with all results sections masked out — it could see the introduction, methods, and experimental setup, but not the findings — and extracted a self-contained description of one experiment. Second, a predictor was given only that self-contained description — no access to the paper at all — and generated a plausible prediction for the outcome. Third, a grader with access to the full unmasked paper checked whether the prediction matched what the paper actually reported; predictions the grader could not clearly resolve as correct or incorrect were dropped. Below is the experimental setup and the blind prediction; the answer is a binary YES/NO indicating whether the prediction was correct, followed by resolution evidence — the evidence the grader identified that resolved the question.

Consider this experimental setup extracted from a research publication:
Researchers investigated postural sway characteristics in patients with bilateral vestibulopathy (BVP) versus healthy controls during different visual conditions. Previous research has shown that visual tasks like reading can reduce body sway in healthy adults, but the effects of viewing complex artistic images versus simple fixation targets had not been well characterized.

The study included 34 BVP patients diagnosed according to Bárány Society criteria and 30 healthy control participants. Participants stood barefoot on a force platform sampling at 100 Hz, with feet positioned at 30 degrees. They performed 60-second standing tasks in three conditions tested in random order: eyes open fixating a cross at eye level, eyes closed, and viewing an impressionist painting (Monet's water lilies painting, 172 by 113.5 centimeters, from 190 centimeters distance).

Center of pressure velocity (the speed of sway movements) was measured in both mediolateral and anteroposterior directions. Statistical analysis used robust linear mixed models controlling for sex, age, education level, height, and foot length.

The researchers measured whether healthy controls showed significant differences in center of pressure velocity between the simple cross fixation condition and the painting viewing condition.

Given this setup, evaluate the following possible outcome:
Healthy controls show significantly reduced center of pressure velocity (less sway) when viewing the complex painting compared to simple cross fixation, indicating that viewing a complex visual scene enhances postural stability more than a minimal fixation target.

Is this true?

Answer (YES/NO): NO